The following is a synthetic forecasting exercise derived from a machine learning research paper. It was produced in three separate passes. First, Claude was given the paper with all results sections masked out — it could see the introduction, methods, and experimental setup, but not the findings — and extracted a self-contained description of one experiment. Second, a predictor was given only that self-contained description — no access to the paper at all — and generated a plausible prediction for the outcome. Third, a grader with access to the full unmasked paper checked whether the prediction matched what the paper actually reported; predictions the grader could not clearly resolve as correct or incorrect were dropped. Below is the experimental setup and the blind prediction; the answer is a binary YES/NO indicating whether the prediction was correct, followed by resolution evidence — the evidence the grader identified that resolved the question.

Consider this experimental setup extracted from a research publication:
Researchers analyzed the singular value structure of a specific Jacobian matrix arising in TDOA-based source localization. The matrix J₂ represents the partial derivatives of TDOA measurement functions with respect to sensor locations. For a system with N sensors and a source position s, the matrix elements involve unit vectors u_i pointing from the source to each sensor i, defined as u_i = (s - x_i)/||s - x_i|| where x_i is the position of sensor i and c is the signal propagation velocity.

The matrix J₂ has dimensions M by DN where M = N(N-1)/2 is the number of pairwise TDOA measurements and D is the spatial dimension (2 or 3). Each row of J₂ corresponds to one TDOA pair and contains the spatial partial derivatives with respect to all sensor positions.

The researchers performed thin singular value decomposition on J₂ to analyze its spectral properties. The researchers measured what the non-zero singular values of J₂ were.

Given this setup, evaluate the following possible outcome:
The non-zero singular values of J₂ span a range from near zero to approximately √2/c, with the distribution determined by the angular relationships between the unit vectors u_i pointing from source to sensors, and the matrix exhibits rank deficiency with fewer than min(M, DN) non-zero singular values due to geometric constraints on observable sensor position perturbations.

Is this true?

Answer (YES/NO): NO